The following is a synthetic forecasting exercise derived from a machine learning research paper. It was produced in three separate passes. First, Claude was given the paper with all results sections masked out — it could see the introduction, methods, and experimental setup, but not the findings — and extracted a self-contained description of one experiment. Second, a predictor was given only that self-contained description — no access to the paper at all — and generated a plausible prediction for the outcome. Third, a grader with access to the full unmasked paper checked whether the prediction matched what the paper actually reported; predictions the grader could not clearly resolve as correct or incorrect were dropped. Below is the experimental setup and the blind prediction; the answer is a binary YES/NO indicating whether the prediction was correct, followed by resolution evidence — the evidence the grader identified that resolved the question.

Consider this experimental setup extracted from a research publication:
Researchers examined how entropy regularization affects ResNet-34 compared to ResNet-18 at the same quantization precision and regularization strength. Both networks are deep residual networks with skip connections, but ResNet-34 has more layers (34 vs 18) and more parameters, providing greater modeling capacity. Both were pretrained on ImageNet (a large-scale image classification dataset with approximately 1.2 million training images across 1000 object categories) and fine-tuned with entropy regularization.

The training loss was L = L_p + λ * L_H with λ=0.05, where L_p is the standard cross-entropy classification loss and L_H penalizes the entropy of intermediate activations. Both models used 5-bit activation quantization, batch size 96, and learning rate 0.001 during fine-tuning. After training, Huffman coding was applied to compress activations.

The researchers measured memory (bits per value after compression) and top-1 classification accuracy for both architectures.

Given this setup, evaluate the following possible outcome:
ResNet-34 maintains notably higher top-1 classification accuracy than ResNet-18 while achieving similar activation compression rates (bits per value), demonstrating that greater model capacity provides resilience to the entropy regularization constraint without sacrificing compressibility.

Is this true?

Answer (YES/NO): YES